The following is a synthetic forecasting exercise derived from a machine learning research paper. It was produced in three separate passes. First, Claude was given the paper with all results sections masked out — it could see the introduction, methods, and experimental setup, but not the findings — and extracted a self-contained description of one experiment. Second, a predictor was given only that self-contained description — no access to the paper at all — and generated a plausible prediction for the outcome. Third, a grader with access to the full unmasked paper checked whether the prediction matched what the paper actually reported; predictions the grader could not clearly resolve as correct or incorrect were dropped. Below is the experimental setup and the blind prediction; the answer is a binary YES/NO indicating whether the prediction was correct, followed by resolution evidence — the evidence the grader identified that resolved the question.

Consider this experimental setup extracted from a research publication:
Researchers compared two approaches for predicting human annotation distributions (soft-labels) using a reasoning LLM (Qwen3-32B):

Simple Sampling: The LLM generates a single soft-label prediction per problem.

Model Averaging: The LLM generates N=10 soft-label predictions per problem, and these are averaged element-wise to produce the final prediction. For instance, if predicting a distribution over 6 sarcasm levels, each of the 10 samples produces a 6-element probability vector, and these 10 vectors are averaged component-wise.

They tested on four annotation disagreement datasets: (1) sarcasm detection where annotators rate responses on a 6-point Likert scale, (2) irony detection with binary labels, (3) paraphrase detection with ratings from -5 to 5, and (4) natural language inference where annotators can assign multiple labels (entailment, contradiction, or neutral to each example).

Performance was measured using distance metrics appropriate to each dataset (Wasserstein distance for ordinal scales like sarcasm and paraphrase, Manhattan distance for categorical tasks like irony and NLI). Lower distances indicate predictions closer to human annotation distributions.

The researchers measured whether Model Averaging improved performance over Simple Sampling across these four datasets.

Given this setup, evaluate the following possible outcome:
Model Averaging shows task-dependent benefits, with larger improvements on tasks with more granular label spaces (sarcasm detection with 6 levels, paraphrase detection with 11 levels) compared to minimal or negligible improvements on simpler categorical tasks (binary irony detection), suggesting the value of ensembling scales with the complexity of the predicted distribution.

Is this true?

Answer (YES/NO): NO